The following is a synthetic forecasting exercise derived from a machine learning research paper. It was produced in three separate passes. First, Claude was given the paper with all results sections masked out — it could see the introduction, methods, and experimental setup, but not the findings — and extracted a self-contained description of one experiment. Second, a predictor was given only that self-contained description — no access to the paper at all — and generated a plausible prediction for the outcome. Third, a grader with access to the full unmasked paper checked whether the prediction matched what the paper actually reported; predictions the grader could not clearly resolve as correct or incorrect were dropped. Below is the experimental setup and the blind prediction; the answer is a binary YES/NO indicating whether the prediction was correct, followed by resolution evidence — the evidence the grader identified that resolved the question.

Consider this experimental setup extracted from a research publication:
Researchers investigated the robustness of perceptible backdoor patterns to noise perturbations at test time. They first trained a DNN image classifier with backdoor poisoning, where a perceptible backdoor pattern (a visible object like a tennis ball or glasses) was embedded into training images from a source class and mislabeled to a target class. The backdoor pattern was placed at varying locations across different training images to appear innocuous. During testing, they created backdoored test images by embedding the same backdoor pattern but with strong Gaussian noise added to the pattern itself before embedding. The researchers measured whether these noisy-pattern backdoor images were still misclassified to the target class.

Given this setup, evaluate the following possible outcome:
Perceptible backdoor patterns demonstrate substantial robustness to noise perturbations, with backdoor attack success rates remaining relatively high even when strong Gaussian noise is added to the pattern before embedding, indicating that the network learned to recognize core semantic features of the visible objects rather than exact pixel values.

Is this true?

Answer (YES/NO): YES